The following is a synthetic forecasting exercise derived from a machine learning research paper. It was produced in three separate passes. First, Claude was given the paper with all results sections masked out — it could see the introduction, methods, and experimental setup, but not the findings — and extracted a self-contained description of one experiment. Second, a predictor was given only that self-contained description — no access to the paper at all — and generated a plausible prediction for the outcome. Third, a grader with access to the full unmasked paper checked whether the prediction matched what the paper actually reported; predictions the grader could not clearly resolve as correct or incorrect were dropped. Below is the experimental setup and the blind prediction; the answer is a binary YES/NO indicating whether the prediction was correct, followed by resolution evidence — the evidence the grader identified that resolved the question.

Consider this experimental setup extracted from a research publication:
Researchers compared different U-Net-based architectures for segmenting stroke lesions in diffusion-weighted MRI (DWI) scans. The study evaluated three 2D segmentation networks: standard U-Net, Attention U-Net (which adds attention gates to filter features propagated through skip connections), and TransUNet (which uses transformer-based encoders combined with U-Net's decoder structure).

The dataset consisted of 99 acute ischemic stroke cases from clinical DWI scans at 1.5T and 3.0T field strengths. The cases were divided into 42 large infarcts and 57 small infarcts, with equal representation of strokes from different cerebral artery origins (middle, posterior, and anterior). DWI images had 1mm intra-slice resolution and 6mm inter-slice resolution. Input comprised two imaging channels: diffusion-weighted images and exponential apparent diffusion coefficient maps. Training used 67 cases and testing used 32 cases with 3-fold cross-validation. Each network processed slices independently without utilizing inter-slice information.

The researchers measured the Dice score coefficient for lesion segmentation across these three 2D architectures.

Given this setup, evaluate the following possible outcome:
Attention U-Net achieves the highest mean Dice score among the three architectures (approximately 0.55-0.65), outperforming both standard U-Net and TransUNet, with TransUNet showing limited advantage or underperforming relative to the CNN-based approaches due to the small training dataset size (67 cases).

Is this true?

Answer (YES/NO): NO